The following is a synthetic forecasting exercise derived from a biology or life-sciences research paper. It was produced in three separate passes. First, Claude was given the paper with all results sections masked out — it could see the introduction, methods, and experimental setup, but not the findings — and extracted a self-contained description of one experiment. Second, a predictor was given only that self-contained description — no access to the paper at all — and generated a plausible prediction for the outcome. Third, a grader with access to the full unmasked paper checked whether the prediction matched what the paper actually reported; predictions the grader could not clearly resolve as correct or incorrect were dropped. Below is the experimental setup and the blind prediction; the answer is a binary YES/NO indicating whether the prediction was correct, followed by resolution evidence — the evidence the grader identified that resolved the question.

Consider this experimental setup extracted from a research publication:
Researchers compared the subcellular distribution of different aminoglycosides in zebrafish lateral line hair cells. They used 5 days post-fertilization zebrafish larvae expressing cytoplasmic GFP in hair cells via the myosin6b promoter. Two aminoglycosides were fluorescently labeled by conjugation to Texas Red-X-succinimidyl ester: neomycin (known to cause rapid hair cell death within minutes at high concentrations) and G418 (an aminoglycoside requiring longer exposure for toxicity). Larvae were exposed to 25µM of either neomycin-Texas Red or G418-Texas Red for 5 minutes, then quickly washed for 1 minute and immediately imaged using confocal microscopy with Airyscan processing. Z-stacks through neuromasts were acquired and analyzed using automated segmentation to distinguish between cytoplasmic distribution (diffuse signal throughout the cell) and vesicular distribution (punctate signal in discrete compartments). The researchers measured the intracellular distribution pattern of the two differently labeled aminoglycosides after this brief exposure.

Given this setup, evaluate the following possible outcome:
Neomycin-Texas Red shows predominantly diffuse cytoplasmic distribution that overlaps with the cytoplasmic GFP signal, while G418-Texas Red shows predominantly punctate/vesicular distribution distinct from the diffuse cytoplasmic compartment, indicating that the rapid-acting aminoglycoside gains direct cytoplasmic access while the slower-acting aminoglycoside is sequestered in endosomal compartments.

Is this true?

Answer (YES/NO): YES